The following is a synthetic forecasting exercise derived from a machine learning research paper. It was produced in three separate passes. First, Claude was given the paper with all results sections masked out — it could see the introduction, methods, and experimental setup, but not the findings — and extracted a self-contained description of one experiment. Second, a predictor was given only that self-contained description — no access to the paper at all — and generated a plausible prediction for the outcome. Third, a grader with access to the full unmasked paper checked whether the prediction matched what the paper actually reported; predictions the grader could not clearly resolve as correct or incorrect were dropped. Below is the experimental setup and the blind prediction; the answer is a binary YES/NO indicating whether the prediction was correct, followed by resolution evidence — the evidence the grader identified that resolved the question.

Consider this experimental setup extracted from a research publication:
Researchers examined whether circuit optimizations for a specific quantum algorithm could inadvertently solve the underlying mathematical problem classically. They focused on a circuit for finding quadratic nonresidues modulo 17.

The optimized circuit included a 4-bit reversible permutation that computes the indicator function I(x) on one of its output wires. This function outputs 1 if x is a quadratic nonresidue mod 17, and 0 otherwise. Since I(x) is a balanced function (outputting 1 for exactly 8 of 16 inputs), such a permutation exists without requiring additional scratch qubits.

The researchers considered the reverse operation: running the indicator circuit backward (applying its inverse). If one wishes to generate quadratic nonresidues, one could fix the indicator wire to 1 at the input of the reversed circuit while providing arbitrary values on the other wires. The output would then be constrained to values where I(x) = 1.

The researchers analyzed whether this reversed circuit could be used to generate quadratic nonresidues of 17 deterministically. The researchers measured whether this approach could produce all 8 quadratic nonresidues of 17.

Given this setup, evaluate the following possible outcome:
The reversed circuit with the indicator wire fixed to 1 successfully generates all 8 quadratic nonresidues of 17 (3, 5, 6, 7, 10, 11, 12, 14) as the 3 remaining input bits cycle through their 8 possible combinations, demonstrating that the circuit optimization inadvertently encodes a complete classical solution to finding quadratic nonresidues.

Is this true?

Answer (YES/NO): YES